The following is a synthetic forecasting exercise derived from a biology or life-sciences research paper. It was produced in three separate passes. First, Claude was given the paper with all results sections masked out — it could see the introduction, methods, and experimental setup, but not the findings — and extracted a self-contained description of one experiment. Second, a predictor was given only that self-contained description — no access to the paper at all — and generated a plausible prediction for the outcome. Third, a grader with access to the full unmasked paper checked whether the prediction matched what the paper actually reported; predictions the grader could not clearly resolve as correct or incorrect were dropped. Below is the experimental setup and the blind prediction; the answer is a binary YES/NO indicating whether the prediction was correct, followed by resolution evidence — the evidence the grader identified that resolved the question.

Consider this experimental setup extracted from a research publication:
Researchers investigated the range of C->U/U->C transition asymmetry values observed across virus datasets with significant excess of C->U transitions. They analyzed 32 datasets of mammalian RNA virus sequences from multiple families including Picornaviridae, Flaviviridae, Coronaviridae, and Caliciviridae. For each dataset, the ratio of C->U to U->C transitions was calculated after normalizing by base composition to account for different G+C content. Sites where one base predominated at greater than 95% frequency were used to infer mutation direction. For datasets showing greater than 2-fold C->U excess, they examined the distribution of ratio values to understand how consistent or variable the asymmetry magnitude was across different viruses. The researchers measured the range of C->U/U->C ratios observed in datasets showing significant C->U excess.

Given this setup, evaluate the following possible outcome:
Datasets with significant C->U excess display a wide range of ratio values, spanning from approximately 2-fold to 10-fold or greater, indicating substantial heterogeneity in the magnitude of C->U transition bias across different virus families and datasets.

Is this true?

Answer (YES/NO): NO